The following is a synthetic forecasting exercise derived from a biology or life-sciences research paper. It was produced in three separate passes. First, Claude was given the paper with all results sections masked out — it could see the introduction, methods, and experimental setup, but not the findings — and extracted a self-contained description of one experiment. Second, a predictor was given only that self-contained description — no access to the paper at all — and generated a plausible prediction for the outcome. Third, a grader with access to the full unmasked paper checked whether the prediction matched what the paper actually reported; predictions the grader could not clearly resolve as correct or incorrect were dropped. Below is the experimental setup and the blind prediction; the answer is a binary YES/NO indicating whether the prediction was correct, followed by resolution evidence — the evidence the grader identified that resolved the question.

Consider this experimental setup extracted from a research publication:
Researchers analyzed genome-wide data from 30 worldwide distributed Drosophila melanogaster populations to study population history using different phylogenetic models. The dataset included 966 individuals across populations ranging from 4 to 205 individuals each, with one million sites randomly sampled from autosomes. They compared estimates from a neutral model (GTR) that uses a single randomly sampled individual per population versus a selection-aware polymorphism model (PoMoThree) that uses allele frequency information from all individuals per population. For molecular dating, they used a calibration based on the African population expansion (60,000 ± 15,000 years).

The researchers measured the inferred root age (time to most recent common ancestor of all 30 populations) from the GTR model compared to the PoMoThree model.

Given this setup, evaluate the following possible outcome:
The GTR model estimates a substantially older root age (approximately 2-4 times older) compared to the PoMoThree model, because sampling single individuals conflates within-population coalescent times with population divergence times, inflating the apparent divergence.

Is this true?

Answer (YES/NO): NO